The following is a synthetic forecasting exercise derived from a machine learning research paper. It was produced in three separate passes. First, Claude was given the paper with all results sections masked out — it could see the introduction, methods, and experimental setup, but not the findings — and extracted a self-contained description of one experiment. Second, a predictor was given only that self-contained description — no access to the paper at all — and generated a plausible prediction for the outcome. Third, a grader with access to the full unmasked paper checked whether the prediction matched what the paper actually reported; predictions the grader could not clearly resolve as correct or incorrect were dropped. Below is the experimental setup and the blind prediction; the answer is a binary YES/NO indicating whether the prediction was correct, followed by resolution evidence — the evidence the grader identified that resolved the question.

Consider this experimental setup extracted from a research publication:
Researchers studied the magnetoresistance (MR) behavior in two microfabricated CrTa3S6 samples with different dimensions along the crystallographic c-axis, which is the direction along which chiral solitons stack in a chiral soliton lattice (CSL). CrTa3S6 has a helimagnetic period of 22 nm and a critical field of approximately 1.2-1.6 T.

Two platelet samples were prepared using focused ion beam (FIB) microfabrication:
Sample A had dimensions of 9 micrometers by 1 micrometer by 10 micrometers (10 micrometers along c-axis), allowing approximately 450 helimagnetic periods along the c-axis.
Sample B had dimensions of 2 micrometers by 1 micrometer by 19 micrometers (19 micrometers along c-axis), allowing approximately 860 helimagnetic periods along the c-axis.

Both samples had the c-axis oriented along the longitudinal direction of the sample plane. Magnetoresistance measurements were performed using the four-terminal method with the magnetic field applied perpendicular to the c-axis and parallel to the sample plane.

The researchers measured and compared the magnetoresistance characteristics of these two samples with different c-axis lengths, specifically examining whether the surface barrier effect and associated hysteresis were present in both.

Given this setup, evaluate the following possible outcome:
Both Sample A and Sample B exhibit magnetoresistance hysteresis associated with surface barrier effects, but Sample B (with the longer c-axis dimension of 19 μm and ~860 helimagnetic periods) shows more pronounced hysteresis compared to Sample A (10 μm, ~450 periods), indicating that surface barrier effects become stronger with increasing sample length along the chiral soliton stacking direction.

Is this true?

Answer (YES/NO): NO